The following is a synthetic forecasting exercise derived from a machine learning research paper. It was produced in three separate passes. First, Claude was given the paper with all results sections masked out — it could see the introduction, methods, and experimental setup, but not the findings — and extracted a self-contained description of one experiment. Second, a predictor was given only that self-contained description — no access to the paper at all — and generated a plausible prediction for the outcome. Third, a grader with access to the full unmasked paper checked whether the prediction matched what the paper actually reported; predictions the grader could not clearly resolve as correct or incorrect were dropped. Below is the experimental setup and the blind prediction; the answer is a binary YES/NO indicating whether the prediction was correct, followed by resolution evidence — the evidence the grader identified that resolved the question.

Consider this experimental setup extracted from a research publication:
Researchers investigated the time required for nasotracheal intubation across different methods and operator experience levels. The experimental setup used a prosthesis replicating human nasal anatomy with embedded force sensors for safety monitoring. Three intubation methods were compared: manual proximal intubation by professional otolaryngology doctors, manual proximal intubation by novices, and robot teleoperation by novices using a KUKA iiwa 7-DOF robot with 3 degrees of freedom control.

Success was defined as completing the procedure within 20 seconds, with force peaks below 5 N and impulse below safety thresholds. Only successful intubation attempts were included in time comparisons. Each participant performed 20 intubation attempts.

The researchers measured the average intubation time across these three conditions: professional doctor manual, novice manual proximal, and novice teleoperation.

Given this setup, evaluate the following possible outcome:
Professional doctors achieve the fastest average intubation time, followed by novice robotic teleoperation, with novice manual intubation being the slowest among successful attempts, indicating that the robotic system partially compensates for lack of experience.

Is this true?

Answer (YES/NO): NO